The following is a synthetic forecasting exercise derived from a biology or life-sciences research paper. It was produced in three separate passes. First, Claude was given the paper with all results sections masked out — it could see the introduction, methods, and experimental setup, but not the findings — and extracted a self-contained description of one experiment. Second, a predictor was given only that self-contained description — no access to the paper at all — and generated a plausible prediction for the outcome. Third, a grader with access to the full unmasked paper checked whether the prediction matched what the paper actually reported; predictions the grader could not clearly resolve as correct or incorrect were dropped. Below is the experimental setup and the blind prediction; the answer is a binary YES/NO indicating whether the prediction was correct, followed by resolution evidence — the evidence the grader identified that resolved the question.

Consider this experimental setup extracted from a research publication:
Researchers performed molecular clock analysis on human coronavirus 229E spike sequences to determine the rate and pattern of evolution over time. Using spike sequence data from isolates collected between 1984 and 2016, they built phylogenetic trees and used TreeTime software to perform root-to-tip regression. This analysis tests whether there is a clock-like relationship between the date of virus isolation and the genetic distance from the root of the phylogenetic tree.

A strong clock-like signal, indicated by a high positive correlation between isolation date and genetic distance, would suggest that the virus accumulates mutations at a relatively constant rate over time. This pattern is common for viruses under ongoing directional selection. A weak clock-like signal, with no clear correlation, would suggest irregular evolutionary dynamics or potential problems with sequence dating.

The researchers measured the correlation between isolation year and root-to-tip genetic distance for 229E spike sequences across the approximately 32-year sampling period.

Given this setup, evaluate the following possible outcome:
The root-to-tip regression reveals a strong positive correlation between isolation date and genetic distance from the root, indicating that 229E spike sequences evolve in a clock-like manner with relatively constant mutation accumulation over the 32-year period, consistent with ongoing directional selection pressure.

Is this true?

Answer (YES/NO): YES